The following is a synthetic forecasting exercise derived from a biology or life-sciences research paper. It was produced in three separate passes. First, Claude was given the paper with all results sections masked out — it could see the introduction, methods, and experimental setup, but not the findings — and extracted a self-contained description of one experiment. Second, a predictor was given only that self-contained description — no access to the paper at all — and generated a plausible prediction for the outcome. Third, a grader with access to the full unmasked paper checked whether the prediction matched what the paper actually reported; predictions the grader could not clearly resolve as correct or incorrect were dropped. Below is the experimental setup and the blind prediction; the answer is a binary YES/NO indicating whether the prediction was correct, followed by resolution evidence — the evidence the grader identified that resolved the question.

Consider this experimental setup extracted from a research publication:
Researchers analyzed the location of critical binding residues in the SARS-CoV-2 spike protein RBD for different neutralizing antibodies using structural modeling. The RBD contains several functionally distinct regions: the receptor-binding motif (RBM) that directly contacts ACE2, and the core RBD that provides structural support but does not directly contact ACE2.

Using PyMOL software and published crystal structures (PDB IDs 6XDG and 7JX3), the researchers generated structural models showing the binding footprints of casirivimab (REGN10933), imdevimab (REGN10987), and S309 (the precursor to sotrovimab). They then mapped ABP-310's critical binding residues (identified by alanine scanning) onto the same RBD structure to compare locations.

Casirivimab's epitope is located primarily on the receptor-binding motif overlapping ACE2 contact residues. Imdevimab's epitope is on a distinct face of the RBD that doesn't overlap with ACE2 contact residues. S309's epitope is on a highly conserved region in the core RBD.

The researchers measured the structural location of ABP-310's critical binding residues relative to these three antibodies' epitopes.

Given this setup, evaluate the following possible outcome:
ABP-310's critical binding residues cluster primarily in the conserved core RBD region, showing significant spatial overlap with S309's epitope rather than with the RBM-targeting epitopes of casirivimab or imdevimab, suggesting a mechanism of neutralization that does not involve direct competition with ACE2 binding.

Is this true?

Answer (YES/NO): NO